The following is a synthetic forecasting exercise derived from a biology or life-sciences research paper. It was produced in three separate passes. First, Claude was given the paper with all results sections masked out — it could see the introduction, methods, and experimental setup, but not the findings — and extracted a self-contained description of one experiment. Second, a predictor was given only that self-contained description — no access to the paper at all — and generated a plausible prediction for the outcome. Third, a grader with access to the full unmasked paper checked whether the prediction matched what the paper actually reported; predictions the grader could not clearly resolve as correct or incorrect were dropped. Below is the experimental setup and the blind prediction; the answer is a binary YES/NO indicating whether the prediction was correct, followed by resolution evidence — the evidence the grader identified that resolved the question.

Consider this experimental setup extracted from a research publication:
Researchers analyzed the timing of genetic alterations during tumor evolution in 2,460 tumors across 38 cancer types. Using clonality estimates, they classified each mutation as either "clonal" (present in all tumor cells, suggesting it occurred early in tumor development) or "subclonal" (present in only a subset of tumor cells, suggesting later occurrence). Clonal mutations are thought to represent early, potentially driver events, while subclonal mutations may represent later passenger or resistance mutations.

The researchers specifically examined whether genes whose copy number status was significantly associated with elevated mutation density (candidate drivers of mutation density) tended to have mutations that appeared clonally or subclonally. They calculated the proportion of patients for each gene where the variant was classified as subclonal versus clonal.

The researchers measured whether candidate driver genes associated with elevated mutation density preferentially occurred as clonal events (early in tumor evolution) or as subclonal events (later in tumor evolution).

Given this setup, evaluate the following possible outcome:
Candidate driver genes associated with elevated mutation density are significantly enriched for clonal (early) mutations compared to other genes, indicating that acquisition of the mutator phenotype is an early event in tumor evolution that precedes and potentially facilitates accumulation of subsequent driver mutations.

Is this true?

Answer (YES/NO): NO